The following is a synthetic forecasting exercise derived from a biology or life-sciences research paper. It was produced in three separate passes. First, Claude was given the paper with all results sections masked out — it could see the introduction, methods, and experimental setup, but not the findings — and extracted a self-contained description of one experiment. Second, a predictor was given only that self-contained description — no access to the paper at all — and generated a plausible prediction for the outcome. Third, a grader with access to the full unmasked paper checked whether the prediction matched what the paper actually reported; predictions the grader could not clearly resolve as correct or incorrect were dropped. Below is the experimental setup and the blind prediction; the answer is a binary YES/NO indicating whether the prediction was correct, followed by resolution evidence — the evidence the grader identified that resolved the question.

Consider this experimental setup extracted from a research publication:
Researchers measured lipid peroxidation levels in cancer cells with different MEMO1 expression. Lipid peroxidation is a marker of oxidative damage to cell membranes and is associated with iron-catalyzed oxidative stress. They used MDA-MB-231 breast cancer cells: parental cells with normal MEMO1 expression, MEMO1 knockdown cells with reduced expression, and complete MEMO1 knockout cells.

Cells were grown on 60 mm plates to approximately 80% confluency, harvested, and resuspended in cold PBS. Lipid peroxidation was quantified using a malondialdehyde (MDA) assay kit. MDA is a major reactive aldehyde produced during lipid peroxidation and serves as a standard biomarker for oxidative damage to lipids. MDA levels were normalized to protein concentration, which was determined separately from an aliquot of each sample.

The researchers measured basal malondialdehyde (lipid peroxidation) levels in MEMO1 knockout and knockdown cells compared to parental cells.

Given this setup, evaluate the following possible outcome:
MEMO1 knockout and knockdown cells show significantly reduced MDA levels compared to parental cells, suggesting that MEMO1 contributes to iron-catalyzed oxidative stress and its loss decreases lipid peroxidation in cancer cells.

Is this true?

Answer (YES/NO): NO